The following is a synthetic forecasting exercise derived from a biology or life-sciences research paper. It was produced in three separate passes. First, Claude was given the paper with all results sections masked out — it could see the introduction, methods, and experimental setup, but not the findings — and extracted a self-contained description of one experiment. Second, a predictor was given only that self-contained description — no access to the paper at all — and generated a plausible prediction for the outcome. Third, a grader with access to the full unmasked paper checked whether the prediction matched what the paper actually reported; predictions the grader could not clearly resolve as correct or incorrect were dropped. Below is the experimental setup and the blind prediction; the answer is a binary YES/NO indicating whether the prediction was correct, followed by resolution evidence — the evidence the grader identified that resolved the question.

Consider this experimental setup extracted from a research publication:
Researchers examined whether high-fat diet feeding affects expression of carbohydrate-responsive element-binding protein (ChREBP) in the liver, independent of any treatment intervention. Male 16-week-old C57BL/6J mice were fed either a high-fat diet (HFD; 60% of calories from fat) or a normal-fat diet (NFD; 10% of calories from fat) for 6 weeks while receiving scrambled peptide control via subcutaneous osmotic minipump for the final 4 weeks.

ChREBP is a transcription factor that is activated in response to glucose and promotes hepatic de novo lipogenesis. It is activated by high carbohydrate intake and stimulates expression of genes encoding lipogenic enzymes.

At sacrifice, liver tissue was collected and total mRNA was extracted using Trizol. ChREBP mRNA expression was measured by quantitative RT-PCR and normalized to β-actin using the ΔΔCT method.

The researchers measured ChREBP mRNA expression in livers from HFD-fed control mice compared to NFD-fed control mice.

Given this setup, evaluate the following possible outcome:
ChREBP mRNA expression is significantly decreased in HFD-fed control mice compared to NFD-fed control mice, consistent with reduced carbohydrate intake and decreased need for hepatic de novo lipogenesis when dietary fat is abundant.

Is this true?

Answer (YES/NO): NO